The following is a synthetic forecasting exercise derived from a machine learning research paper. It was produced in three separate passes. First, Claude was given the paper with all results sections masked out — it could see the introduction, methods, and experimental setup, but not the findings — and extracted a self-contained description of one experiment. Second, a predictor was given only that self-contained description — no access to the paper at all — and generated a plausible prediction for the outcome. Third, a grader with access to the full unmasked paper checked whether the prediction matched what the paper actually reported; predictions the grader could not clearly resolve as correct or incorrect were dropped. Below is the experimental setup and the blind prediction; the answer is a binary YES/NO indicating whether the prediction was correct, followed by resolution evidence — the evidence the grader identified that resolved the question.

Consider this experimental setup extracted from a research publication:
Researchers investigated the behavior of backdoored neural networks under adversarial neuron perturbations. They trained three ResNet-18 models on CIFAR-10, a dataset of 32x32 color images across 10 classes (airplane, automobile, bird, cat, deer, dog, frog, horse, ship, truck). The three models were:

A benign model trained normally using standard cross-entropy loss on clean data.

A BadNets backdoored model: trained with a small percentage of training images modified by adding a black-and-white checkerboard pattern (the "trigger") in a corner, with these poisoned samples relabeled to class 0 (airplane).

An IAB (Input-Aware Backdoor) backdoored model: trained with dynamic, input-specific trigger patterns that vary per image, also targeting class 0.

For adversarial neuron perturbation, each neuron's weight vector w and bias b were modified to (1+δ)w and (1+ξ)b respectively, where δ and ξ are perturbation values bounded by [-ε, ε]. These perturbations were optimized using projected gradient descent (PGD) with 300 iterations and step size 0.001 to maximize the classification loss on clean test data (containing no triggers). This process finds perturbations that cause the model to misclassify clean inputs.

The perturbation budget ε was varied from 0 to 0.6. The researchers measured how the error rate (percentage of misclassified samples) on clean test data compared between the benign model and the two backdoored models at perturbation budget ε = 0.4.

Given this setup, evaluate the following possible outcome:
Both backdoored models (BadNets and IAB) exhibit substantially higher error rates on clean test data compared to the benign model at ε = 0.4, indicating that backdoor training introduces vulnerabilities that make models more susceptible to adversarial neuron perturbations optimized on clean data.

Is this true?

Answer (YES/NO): YES